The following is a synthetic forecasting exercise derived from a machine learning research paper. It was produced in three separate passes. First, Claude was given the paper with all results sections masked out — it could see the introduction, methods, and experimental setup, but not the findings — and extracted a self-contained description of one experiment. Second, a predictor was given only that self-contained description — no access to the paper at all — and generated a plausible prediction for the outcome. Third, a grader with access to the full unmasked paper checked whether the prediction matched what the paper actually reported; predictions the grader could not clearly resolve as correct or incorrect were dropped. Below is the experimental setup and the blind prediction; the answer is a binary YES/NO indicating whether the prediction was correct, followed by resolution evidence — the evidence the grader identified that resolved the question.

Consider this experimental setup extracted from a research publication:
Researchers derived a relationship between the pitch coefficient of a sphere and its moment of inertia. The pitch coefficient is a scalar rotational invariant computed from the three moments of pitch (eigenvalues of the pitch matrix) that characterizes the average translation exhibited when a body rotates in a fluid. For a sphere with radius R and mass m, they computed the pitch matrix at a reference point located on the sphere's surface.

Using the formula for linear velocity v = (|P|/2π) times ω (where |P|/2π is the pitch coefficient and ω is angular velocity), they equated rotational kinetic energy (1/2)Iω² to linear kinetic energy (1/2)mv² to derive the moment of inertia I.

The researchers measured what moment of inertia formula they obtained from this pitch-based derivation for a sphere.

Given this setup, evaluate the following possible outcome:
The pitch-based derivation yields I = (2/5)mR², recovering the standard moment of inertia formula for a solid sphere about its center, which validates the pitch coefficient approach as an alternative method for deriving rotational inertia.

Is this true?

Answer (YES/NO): NO